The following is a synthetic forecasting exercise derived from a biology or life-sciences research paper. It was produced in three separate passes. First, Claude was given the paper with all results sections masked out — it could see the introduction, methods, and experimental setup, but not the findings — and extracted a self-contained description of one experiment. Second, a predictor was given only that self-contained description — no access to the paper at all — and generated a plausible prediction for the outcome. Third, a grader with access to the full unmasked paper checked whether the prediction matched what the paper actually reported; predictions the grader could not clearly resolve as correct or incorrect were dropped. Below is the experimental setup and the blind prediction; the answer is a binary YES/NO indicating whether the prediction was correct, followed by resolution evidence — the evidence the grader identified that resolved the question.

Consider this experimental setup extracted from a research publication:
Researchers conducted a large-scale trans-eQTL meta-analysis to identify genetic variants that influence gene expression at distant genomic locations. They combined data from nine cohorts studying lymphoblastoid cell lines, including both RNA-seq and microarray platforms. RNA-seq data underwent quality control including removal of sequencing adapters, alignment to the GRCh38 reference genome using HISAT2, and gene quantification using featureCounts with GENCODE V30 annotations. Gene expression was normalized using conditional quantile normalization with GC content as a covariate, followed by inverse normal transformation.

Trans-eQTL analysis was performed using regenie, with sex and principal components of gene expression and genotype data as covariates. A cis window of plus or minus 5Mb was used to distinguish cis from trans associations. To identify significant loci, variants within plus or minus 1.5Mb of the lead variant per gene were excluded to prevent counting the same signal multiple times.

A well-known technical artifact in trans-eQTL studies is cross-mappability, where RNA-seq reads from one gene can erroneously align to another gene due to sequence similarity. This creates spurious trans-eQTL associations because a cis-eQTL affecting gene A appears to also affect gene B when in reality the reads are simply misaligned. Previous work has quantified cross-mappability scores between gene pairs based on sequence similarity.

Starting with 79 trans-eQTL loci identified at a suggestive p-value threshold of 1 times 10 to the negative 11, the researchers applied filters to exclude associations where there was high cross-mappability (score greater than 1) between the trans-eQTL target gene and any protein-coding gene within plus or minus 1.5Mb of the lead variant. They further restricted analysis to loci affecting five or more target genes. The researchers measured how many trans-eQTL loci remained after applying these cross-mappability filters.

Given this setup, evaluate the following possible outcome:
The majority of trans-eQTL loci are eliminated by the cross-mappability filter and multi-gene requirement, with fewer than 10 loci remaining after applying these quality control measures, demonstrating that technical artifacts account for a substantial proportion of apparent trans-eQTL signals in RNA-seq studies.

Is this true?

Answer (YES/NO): YES